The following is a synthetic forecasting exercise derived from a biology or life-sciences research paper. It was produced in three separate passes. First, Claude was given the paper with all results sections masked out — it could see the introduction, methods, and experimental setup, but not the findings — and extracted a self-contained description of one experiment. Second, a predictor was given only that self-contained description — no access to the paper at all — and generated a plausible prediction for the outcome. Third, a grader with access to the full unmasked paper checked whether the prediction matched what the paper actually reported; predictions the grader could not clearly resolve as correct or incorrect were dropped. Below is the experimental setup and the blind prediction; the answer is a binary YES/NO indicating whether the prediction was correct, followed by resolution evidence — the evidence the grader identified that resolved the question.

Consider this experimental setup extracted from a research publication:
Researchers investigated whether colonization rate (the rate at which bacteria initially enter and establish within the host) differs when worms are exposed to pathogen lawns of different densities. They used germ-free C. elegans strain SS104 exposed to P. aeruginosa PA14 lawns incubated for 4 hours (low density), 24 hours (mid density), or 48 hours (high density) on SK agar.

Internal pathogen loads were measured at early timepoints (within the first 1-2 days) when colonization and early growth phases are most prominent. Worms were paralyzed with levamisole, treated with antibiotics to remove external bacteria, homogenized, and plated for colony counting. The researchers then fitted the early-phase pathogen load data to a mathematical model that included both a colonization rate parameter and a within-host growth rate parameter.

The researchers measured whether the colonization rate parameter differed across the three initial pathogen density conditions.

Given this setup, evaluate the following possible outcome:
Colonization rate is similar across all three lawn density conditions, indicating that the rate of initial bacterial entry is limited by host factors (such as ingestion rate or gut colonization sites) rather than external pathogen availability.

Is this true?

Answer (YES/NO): NO